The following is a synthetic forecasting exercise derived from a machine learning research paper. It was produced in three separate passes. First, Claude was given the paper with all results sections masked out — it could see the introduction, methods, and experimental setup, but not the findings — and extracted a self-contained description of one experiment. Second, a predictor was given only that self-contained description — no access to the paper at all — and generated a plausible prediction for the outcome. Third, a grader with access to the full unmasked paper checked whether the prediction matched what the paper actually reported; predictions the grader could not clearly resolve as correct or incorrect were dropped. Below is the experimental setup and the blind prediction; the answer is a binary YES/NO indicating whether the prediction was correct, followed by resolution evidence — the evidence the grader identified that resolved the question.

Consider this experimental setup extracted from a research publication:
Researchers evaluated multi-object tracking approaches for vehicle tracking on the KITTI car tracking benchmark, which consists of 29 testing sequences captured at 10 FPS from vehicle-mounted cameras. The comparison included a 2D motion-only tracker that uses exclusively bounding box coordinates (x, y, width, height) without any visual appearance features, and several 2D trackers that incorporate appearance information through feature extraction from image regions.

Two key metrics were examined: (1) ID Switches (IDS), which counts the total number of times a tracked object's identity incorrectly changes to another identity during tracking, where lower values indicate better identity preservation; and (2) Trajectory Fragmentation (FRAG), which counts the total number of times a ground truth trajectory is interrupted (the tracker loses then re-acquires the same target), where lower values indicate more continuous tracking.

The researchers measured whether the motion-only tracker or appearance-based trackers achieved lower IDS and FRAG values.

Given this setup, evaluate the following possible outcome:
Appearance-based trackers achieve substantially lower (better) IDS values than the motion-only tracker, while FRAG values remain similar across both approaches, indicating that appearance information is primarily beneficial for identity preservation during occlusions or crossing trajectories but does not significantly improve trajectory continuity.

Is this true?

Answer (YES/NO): NO